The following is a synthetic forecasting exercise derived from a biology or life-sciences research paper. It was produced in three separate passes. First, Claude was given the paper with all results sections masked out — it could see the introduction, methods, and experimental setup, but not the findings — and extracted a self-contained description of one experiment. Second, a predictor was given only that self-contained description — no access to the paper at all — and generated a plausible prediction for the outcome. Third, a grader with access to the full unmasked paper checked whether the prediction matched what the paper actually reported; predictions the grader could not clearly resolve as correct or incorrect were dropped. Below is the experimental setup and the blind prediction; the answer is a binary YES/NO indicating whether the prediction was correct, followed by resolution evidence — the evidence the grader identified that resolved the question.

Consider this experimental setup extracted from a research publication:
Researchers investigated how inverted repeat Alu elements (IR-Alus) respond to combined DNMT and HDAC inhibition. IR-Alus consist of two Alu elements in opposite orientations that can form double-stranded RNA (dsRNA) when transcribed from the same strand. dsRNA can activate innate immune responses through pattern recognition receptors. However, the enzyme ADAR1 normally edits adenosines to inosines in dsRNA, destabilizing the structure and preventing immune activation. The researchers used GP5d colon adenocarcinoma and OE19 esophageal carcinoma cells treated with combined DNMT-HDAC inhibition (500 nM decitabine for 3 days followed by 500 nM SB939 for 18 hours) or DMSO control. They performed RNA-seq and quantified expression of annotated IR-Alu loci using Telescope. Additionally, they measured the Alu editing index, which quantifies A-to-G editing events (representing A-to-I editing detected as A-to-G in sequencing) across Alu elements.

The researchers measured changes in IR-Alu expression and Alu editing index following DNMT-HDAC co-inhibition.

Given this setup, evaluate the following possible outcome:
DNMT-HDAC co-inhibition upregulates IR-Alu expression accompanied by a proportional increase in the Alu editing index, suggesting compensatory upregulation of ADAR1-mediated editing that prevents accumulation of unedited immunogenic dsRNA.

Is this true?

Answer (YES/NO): NO